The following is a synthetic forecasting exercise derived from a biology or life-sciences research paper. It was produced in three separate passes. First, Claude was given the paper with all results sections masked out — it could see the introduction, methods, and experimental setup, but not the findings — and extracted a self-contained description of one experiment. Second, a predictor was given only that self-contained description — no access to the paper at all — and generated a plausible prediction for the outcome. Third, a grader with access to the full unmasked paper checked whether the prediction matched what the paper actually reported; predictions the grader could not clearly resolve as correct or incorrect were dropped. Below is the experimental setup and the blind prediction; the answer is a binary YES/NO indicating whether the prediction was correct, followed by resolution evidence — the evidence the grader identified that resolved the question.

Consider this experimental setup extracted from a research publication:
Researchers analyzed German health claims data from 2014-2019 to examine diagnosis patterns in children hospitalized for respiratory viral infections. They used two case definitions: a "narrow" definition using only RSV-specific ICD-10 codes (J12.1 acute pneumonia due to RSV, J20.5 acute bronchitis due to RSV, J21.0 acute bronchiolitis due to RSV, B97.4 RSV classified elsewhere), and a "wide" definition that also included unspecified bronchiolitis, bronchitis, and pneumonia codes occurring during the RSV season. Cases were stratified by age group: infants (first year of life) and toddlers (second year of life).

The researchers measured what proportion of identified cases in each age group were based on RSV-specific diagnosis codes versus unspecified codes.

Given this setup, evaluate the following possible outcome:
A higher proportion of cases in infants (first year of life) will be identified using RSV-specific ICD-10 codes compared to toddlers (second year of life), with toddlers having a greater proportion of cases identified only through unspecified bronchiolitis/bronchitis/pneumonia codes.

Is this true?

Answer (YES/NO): YES